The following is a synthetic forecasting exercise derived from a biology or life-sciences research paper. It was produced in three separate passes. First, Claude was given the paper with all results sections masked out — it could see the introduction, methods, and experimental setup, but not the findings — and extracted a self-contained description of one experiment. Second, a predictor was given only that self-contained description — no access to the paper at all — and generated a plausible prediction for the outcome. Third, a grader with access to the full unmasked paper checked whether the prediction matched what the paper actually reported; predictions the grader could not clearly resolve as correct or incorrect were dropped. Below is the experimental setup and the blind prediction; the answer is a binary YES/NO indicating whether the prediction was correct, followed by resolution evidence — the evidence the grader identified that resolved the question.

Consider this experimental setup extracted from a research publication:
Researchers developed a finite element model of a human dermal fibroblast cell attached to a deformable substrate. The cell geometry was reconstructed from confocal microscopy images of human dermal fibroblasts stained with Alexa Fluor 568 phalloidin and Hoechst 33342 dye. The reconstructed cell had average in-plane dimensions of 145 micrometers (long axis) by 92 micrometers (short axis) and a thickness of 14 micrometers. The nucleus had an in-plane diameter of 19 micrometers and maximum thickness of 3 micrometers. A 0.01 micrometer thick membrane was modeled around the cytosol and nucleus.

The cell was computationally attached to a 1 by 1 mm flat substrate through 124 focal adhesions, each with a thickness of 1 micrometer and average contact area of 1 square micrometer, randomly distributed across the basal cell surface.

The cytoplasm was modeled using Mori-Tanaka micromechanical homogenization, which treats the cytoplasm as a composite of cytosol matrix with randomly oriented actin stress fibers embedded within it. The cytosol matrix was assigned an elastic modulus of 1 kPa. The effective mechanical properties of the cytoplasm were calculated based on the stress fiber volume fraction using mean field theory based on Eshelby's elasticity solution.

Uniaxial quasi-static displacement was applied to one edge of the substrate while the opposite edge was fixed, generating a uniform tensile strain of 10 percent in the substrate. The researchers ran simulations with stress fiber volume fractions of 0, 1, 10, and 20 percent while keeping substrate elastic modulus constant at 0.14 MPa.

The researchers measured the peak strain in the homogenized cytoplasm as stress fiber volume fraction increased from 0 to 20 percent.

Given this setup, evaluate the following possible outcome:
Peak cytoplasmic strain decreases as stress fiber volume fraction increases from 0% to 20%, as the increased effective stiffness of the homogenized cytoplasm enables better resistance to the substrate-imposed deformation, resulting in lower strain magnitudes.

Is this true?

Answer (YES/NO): YES